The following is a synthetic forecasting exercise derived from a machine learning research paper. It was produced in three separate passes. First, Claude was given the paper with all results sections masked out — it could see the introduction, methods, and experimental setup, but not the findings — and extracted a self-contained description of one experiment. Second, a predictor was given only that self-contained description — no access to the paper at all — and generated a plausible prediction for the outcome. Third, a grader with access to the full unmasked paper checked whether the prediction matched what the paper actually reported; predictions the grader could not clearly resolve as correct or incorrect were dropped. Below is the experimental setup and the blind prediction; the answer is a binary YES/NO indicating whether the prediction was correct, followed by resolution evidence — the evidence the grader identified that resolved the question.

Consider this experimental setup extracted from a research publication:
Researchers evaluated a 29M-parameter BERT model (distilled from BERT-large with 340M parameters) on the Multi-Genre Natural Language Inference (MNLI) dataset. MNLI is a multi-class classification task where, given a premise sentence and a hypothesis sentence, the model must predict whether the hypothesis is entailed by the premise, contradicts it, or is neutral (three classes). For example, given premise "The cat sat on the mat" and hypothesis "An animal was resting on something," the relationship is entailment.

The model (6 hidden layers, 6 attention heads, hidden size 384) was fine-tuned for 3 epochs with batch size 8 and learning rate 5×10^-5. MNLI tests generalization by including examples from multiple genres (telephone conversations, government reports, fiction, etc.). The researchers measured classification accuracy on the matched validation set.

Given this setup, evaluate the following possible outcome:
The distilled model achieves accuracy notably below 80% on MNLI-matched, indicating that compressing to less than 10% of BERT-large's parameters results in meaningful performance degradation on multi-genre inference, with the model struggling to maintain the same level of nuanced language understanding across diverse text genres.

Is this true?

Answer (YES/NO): YES